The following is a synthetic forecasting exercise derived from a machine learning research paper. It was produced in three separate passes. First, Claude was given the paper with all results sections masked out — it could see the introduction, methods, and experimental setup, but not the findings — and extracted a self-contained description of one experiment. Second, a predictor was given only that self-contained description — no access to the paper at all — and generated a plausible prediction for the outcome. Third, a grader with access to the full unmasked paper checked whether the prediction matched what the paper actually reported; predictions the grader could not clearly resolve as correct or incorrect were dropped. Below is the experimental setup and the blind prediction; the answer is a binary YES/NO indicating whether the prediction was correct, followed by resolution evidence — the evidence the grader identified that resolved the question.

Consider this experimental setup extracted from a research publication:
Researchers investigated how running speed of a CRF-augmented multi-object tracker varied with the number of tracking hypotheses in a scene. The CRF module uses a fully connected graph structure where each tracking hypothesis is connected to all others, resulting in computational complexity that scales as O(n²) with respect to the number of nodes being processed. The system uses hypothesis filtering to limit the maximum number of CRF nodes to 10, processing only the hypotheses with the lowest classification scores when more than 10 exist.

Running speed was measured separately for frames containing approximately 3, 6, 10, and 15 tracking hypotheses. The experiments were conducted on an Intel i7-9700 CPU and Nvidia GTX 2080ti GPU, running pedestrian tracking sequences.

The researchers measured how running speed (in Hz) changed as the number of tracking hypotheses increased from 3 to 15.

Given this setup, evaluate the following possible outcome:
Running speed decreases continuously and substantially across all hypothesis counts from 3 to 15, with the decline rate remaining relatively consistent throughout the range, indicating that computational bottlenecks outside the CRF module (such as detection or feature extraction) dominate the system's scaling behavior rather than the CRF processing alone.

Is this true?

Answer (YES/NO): NO